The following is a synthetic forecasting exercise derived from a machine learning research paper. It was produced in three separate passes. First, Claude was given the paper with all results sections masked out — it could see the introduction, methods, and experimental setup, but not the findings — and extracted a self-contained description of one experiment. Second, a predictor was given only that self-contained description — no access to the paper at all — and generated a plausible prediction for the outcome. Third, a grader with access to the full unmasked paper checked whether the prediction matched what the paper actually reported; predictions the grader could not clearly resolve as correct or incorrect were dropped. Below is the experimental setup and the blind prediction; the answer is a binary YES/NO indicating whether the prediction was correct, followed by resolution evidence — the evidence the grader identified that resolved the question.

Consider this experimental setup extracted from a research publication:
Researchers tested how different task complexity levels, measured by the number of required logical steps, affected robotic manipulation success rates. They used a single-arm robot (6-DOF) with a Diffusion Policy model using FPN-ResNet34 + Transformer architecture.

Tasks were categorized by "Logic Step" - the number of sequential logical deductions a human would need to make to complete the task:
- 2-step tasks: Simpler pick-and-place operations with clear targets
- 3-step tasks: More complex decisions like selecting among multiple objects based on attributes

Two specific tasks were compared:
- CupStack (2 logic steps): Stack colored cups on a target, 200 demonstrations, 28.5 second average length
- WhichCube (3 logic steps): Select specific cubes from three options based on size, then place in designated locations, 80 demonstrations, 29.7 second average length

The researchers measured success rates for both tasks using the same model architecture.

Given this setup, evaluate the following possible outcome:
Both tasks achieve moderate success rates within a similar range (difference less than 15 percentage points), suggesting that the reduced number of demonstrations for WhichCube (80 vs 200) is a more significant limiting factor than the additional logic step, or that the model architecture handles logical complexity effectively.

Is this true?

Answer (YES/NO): NO